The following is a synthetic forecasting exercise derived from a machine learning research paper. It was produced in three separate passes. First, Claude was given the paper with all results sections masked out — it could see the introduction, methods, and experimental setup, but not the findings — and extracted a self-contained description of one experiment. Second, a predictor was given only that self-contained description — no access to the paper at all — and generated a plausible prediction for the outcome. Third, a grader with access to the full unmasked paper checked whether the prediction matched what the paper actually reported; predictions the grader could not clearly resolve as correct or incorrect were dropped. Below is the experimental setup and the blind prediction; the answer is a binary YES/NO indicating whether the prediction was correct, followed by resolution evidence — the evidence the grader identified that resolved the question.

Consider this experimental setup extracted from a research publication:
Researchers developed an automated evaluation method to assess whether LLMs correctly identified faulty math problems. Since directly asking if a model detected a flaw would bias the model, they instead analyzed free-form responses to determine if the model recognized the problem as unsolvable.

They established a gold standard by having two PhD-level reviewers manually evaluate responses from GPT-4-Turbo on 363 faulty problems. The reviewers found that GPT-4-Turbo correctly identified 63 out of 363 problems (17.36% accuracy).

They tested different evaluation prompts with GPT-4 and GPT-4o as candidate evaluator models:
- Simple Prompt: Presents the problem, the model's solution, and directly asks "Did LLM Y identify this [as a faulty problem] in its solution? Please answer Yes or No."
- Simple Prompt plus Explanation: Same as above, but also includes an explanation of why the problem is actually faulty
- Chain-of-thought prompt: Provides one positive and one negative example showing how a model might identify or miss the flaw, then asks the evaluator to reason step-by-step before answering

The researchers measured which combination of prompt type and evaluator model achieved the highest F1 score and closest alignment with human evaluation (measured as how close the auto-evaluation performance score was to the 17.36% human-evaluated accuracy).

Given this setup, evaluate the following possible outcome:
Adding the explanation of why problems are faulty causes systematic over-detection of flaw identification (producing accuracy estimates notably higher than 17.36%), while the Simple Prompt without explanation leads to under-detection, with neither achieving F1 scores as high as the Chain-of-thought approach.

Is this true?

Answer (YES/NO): NO